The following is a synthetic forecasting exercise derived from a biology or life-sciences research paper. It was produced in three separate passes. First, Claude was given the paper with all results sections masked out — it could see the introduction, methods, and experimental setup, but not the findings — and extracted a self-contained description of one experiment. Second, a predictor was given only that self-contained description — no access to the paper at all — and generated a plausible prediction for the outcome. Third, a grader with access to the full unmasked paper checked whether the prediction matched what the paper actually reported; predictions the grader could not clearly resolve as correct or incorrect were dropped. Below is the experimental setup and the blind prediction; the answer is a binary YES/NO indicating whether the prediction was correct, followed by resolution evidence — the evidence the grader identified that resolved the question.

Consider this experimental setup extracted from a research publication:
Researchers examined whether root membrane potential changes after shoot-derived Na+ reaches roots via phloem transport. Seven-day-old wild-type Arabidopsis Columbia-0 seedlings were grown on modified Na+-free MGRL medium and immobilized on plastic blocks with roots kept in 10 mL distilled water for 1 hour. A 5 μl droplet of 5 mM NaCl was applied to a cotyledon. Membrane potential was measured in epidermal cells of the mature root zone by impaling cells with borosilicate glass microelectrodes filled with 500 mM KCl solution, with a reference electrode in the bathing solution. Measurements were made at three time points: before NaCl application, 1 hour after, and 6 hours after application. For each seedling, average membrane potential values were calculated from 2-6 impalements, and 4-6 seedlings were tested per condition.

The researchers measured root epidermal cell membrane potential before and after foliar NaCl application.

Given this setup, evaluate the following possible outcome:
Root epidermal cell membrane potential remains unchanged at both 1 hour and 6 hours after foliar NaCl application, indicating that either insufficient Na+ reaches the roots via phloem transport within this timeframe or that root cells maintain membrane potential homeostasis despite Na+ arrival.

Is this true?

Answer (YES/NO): NO